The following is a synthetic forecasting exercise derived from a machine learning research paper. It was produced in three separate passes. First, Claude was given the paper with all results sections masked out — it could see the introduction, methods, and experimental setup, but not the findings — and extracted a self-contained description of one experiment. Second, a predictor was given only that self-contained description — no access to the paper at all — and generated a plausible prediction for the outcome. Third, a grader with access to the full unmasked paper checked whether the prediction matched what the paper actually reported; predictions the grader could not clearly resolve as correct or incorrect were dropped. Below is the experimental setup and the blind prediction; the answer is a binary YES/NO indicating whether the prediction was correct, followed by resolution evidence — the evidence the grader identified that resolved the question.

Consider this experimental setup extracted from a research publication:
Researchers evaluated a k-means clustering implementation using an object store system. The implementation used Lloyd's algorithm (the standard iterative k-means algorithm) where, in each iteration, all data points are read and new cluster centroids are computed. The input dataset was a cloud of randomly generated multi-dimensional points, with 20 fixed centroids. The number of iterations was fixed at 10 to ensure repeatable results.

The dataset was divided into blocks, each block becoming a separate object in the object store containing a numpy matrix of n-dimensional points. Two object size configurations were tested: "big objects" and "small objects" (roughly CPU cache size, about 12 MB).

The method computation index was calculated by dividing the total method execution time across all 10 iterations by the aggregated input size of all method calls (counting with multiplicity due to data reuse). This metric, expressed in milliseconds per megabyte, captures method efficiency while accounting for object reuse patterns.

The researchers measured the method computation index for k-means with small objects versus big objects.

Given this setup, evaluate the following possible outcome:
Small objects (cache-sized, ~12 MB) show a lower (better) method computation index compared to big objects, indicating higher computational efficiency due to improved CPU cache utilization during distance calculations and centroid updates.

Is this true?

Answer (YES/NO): YES